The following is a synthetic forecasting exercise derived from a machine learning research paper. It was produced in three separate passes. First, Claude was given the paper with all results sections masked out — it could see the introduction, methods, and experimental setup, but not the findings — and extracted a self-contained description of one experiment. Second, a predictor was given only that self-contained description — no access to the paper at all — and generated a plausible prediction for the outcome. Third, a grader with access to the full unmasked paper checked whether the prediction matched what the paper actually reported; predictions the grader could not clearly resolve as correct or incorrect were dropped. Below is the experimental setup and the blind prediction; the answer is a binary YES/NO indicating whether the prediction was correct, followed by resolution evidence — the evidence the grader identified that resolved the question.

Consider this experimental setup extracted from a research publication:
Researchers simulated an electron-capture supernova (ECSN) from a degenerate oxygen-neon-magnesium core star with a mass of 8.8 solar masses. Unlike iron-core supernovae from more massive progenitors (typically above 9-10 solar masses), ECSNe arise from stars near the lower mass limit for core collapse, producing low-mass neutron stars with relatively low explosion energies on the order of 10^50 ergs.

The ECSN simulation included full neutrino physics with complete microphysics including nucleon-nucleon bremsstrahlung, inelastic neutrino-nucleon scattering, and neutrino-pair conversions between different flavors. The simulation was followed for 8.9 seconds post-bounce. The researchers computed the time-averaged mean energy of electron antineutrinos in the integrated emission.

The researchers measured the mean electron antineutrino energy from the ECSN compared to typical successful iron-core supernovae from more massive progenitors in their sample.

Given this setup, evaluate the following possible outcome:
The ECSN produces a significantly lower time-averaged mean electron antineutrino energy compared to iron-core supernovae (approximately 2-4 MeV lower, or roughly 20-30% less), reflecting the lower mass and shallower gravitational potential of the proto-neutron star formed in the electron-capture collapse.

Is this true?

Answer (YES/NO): YES